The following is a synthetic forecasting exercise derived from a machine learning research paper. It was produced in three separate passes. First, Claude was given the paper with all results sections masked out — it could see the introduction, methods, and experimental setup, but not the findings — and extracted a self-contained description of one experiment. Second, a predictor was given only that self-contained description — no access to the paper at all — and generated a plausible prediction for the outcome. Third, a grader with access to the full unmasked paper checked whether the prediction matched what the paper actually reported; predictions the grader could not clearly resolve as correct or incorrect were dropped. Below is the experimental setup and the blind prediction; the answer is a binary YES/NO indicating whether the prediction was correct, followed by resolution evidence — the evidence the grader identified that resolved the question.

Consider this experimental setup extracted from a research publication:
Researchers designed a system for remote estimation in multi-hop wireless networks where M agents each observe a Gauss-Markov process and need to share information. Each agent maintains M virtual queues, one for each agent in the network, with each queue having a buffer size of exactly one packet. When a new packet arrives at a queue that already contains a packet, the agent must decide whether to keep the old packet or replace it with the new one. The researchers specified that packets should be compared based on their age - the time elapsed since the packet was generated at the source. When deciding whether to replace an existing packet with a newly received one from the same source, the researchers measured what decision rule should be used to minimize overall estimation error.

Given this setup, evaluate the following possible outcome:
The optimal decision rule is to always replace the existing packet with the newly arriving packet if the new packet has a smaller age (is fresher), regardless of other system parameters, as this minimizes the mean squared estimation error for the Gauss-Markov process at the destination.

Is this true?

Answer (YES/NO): YES